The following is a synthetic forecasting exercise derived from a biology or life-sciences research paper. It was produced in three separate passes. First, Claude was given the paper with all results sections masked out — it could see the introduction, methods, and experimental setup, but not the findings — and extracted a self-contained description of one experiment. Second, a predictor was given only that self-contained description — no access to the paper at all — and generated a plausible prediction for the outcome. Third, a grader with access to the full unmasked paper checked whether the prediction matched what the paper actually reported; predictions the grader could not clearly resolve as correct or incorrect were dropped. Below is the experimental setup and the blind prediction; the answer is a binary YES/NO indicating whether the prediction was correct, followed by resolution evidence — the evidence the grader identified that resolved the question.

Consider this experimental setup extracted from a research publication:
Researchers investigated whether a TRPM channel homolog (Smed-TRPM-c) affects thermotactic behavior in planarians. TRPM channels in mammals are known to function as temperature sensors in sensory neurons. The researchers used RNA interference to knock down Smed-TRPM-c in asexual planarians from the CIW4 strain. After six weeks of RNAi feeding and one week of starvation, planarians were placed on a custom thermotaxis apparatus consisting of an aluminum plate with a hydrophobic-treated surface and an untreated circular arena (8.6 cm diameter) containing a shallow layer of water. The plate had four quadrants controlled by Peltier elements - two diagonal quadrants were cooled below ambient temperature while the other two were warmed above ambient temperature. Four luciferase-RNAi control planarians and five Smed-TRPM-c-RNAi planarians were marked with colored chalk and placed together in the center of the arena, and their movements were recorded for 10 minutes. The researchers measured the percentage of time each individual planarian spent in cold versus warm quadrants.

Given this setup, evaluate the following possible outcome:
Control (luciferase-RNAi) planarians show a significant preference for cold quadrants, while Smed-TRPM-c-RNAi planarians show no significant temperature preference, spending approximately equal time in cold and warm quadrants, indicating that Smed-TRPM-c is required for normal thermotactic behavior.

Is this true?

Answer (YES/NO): NO